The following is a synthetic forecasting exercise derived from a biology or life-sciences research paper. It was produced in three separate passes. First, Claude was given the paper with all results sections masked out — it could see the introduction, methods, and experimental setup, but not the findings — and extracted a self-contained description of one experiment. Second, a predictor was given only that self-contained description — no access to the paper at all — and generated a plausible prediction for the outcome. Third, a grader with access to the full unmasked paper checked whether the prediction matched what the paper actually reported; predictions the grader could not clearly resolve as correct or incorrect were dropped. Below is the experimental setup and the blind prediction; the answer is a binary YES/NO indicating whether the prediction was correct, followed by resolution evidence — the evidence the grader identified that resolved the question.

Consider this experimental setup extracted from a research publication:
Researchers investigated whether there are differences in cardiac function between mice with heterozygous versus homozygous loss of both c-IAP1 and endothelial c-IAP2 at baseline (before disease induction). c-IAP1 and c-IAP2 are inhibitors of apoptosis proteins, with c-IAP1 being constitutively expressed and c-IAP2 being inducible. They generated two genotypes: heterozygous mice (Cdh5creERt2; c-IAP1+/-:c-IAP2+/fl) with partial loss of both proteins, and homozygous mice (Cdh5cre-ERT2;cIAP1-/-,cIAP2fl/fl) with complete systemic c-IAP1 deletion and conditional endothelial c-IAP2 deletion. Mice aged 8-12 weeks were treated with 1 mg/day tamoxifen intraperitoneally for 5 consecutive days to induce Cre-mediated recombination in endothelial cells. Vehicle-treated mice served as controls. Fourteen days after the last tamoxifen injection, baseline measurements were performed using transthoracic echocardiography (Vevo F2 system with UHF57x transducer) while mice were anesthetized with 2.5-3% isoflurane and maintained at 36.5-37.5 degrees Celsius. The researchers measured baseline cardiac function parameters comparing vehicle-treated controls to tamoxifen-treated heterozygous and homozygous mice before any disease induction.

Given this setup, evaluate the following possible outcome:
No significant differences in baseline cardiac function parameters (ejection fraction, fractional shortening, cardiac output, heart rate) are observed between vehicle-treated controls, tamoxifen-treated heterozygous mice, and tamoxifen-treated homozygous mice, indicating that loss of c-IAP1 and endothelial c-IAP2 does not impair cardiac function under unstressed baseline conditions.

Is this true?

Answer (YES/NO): NO